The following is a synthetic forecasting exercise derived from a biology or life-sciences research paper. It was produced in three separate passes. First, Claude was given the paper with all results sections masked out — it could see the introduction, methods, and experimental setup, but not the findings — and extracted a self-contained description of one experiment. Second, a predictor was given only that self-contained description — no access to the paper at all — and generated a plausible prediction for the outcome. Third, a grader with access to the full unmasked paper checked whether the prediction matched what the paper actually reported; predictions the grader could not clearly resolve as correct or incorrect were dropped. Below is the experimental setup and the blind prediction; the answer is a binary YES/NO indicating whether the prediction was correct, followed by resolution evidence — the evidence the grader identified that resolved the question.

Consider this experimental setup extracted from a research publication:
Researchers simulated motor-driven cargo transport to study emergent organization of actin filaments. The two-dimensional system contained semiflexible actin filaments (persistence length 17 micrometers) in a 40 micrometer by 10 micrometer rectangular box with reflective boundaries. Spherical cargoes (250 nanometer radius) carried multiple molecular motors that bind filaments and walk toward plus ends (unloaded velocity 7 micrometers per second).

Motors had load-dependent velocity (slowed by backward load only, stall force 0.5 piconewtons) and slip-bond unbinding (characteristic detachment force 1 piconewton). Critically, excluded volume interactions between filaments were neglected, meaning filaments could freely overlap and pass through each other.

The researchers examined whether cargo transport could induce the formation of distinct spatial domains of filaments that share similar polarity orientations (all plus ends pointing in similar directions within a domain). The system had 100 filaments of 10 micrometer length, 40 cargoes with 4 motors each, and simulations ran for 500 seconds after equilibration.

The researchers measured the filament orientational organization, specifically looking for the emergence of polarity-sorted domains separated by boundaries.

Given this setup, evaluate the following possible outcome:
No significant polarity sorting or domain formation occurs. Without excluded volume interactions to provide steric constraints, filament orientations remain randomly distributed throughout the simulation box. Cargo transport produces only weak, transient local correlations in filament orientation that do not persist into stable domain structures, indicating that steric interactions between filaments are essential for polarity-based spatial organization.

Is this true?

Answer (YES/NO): NO